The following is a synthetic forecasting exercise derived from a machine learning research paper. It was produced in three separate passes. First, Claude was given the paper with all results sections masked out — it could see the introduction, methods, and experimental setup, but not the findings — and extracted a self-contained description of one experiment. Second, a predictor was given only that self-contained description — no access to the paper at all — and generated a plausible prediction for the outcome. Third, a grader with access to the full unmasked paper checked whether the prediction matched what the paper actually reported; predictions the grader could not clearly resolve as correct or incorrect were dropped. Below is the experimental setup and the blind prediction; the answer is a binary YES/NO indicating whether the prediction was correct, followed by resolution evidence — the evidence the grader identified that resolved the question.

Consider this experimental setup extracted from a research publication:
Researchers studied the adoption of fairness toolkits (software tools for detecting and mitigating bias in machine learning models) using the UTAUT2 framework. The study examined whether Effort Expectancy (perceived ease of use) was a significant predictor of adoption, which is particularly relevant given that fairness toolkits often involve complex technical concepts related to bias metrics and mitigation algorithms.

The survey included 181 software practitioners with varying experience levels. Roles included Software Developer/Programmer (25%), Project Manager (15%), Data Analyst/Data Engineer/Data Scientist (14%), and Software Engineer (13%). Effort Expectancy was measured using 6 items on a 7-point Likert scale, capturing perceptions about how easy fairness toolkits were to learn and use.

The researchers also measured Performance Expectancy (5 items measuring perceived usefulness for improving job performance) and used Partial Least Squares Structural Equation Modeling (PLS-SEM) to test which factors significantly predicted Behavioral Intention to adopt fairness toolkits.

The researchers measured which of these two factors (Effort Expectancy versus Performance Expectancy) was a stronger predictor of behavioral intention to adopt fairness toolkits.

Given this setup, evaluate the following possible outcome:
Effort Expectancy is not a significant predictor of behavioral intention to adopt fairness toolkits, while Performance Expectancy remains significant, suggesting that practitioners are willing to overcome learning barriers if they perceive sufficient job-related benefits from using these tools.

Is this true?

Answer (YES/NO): YES